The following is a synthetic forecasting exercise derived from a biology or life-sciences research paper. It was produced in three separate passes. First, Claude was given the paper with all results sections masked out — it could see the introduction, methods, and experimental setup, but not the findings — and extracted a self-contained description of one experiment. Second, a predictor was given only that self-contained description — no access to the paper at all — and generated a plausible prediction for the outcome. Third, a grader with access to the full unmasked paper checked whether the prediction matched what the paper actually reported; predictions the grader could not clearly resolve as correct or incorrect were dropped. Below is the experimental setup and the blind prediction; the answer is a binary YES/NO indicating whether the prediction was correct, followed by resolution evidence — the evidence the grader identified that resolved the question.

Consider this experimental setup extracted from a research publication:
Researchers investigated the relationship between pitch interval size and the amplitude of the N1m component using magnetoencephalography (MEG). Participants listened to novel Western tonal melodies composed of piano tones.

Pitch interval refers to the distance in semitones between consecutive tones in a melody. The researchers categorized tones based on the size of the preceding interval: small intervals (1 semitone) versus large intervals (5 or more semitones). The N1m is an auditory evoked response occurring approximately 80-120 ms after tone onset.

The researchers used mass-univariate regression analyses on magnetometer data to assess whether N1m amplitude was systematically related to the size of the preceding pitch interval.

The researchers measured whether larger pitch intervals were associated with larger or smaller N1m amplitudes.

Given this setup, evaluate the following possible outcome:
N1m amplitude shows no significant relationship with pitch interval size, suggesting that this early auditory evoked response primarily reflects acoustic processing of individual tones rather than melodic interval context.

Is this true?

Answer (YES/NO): NO